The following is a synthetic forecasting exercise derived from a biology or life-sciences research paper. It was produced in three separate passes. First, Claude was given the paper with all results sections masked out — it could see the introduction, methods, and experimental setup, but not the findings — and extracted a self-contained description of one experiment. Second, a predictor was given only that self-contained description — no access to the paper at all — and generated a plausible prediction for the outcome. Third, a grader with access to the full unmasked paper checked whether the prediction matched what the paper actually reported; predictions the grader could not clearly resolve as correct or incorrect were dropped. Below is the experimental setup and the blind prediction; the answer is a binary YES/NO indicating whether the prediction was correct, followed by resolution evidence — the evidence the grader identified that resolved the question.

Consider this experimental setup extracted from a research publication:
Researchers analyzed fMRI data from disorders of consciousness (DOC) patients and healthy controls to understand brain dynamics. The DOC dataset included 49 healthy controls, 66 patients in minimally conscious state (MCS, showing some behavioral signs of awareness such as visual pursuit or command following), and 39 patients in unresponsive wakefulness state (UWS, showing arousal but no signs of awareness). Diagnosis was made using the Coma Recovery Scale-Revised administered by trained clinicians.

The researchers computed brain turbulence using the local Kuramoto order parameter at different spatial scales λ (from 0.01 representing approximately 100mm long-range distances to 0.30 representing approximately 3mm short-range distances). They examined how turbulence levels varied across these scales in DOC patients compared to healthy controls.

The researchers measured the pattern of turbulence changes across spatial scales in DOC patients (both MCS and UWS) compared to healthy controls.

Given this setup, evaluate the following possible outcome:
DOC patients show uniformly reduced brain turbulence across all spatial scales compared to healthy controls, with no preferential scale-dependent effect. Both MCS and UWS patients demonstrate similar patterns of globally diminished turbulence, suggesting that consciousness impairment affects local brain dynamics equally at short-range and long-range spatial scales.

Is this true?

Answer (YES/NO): NO